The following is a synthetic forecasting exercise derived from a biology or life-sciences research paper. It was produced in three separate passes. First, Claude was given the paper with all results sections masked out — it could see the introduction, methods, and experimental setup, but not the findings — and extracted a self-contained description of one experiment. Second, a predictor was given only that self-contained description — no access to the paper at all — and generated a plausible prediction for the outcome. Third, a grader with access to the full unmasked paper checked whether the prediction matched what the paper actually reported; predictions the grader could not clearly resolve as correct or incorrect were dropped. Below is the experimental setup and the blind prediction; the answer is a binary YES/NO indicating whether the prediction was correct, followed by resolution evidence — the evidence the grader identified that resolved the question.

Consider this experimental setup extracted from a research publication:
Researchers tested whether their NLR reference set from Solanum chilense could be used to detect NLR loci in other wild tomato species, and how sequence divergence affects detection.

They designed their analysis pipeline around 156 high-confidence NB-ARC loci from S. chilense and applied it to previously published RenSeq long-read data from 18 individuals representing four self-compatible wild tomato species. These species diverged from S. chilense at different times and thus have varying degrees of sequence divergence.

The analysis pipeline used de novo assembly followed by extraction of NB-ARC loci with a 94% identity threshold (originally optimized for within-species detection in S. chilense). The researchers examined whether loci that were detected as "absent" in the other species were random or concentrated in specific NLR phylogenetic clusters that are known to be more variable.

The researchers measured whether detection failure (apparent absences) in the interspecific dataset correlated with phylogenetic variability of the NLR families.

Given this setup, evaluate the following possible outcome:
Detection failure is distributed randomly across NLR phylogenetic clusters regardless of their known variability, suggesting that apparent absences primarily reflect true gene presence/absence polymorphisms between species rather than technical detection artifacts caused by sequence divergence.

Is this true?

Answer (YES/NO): NO